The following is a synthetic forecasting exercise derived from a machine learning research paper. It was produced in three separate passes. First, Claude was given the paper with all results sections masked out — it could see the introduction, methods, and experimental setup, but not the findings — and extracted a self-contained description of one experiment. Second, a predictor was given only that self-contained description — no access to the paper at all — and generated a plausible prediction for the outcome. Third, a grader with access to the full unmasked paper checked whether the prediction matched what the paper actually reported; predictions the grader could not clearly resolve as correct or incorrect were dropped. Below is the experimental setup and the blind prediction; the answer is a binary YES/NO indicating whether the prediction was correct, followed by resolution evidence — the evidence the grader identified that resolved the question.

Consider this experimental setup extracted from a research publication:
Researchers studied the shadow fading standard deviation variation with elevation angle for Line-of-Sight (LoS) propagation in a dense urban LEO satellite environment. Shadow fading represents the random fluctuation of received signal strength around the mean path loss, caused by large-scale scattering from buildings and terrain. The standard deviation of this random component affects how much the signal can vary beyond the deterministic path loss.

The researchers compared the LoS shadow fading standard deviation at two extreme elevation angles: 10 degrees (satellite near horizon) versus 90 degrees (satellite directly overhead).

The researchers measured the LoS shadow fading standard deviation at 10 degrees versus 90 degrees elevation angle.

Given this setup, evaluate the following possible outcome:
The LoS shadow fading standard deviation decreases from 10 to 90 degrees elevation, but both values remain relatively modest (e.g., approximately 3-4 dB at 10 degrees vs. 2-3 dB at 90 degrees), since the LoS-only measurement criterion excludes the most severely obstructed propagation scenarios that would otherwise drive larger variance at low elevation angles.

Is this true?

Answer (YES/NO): NO